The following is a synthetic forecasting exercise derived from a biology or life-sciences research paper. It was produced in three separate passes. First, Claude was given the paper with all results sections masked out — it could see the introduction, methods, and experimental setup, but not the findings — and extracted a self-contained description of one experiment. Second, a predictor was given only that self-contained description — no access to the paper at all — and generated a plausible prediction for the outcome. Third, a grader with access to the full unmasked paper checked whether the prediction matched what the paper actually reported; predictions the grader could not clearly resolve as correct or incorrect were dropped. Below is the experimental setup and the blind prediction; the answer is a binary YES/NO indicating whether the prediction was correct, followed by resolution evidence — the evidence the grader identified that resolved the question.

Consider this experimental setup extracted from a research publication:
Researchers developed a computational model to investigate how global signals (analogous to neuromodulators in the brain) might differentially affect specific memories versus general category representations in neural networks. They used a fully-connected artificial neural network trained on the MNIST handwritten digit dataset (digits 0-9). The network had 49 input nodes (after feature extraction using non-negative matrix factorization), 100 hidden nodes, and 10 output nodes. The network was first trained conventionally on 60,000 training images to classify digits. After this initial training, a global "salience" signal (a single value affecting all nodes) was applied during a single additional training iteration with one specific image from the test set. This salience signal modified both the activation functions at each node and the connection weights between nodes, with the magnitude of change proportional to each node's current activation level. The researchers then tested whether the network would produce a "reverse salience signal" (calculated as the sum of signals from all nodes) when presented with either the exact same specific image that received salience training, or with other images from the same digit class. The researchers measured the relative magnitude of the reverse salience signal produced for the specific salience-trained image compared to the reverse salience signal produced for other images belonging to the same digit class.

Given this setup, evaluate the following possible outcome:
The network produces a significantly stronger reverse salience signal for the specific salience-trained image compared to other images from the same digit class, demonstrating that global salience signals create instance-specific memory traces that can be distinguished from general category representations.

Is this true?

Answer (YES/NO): YES